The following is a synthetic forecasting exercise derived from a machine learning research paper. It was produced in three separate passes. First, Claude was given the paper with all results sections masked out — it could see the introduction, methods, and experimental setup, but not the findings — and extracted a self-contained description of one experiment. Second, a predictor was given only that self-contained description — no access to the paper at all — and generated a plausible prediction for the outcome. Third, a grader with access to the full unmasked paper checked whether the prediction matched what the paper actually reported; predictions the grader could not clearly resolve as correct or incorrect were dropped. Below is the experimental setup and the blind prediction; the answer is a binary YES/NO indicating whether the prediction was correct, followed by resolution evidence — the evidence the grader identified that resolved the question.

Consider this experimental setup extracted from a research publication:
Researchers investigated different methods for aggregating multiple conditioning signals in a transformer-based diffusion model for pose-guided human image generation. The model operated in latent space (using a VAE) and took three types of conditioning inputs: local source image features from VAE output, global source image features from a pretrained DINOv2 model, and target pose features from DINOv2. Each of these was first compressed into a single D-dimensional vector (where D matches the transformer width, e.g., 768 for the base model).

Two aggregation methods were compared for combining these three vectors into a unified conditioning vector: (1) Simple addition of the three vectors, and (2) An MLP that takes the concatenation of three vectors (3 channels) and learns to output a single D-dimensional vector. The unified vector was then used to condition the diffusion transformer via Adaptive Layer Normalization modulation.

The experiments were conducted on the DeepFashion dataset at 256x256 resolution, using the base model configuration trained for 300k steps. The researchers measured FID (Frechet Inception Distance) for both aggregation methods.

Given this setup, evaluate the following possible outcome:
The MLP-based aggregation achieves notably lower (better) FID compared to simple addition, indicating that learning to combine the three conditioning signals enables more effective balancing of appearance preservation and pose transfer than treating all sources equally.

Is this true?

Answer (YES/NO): NO